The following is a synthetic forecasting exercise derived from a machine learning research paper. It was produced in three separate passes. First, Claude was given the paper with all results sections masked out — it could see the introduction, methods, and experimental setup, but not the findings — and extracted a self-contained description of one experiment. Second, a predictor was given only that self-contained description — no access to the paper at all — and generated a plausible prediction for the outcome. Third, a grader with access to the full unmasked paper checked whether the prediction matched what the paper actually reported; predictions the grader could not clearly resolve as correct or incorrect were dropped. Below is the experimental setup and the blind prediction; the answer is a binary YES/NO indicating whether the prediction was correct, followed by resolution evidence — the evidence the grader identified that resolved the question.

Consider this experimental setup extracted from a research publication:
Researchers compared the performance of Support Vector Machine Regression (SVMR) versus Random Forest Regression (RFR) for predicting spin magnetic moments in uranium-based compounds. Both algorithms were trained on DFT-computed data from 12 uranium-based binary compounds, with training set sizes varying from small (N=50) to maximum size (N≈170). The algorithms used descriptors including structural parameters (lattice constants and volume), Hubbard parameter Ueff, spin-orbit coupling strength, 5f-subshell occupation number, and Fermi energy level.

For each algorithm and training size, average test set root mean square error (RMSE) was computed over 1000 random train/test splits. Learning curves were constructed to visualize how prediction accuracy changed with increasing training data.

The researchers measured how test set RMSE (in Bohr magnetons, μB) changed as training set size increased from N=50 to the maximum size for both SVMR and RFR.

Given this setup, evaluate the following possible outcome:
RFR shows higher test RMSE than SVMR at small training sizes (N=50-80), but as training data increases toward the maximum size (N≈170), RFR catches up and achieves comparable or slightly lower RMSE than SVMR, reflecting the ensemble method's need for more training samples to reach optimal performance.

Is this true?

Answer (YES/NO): NO